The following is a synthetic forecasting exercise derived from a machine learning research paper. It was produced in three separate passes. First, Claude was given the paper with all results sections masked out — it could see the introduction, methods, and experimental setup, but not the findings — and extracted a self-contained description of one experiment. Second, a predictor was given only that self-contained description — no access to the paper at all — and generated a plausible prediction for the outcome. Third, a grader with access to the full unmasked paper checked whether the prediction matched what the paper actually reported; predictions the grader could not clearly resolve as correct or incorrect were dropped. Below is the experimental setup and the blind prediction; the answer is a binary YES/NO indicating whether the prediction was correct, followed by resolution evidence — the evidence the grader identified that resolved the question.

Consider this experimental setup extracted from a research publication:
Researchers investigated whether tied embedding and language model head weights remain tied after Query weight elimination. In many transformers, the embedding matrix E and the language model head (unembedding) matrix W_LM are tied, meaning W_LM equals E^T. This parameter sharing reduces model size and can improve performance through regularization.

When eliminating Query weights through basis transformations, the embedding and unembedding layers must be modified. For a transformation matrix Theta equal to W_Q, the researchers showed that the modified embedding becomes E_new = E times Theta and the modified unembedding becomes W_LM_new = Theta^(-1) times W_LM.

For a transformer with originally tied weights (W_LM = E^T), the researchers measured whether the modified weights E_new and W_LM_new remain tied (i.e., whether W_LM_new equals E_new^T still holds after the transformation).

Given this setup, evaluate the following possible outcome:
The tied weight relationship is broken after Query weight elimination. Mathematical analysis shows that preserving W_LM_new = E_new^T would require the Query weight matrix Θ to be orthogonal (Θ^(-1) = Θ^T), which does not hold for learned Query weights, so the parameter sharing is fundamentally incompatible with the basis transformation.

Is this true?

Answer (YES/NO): YES